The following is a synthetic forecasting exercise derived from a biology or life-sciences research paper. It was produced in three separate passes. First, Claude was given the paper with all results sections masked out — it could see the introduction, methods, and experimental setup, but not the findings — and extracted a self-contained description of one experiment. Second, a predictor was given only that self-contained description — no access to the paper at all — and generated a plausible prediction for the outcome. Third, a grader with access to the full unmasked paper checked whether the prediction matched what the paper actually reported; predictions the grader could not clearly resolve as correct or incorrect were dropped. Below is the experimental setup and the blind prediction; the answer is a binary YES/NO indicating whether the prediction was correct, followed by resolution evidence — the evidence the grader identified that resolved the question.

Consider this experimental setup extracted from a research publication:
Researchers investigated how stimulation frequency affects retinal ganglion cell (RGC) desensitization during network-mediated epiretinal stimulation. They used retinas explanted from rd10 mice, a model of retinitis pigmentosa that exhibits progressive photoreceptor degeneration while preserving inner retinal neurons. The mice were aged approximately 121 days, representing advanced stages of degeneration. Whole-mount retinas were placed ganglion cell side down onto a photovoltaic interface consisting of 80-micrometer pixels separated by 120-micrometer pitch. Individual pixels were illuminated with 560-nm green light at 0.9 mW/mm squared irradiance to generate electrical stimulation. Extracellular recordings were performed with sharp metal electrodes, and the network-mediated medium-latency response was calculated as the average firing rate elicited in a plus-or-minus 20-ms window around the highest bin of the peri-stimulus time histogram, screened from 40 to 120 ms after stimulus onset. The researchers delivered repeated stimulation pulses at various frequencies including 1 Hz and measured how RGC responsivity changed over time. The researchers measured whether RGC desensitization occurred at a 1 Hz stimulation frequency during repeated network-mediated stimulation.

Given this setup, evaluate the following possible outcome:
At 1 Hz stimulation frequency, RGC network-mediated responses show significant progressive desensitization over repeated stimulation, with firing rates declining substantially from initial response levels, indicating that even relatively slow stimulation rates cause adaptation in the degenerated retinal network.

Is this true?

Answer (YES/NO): YES